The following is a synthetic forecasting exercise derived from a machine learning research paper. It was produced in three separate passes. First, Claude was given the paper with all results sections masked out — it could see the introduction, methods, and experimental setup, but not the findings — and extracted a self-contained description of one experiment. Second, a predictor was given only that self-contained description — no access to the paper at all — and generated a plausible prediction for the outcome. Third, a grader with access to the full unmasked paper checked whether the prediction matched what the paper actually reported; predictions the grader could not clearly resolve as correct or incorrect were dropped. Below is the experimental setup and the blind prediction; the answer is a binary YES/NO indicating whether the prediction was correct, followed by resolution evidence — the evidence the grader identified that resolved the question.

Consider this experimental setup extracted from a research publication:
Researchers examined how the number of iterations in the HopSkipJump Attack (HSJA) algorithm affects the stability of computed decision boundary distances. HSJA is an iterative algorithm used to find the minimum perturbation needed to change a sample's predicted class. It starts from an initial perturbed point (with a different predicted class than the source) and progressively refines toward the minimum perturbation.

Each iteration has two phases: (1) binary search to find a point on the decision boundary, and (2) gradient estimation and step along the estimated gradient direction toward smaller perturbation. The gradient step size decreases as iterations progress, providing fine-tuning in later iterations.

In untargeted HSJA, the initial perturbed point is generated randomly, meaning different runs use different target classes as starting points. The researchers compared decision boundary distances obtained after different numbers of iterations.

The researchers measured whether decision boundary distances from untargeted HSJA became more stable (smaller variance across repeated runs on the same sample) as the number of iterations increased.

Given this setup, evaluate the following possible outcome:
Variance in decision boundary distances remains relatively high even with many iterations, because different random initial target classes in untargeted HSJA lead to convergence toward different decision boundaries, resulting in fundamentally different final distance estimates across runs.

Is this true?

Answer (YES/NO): YES